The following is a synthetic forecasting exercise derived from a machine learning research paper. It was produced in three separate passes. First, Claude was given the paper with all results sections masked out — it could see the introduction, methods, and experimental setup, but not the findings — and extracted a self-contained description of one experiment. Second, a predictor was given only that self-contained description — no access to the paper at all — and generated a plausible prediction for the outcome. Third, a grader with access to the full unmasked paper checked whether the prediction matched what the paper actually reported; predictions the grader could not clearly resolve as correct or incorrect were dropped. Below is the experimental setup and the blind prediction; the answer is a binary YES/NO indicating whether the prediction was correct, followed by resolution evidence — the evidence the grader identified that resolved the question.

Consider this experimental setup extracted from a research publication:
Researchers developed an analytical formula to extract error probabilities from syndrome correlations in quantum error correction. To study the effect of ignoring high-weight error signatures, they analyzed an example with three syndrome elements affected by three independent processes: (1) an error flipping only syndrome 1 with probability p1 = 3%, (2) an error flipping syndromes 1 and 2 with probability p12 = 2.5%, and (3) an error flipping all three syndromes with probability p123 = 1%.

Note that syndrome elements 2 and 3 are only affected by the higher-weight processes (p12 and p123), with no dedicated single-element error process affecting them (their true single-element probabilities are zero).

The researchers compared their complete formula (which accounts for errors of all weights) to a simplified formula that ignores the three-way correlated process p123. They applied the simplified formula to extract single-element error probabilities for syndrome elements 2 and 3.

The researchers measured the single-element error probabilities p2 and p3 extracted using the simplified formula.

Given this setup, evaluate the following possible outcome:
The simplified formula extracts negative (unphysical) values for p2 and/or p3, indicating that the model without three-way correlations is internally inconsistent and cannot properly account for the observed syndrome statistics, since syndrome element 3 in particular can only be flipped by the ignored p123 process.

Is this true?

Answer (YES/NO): YES